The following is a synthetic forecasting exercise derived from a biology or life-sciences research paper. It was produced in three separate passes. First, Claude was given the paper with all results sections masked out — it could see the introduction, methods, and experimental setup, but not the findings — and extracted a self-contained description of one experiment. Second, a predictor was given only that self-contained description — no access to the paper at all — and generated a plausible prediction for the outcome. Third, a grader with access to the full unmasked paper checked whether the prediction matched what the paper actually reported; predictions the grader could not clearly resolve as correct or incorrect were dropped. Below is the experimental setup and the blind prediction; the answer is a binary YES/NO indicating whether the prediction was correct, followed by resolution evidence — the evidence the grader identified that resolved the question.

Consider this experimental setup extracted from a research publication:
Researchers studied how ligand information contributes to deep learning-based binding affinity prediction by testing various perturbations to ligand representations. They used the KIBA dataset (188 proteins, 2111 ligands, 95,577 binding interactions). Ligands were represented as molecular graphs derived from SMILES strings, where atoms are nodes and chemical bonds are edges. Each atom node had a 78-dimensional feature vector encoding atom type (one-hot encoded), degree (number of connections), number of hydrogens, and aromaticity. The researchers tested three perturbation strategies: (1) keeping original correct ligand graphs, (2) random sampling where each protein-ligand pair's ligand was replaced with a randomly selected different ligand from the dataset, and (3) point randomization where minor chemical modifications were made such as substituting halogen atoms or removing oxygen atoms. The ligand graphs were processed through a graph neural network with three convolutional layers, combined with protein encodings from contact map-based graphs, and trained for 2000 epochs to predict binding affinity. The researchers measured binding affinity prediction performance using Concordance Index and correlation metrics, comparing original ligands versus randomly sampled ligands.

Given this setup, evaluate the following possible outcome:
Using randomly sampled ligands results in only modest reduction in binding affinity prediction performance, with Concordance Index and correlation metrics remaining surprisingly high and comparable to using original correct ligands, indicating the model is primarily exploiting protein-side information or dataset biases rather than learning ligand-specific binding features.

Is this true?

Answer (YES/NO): NO